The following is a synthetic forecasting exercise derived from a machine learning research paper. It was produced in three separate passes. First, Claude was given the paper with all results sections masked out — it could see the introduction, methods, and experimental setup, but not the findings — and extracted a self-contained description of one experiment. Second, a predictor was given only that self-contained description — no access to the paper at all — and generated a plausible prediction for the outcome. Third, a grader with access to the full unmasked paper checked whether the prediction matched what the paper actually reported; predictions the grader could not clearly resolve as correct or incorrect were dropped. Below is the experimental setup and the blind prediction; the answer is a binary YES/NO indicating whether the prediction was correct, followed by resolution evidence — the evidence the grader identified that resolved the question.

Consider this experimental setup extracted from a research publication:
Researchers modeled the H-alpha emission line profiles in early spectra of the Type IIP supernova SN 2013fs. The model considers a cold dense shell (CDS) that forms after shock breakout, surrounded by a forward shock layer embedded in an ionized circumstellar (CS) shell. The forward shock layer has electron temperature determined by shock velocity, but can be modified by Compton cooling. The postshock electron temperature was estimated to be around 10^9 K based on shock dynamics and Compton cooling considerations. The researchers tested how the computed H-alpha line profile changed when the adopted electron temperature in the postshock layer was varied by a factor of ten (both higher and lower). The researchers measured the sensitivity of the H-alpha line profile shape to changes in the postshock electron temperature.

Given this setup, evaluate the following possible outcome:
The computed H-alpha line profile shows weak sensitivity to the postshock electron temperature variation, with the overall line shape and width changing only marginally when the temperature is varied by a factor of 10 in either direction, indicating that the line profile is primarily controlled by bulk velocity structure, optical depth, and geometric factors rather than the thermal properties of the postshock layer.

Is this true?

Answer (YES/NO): YES